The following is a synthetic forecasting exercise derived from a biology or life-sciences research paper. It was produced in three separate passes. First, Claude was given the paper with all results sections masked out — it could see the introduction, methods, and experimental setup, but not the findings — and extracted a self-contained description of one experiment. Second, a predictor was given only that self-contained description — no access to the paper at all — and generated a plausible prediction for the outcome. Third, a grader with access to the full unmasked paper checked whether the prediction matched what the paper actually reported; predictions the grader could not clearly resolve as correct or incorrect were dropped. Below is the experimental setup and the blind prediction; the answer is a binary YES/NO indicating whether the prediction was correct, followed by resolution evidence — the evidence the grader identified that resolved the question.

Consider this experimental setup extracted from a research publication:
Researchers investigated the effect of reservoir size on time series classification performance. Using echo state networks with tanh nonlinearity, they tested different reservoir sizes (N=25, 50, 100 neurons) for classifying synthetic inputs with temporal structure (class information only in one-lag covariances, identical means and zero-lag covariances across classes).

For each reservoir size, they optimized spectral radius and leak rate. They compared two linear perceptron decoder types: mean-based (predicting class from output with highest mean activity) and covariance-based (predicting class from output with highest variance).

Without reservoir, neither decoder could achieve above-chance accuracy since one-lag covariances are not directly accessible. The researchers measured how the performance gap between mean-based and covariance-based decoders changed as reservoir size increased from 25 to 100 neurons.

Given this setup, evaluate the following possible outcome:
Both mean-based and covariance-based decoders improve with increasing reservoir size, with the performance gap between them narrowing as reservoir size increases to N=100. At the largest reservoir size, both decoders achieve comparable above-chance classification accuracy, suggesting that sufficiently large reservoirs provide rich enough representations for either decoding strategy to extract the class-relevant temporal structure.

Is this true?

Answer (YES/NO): NO